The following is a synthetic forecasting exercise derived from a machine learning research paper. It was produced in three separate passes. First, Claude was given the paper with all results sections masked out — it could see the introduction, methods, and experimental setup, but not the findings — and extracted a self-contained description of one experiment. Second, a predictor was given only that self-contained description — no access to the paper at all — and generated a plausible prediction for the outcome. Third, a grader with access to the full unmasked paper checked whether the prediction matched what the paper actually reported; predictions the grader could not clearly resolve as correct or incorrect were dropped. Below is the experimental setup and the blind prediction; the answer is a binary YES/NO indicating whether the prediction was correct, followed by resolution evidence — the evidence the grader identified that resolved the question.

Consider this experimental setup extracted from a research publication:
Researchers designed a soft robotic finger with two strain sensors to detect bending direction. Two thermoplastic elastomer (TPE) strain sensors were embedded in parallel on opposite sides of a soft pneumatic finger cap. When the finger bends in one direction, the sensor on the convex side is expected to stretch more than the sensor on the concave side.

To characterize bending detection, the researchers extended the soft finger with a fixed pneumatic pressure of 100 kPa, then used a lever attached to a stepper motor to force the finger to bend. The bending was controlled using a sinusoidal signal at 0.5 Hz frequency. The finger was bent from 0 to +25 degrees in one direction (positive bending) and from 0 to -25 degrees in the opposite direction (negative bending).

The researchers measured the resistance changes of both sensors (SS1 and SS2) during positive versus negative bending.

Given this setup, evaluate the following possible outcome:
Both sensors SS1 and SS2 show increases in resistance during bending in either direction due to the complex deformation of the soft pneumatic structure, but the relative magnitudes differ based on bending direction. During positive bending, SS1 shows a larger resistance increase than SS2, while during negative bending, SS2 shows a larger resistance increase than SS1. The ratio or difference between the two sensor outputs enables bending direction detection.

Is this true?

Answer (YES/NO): NO